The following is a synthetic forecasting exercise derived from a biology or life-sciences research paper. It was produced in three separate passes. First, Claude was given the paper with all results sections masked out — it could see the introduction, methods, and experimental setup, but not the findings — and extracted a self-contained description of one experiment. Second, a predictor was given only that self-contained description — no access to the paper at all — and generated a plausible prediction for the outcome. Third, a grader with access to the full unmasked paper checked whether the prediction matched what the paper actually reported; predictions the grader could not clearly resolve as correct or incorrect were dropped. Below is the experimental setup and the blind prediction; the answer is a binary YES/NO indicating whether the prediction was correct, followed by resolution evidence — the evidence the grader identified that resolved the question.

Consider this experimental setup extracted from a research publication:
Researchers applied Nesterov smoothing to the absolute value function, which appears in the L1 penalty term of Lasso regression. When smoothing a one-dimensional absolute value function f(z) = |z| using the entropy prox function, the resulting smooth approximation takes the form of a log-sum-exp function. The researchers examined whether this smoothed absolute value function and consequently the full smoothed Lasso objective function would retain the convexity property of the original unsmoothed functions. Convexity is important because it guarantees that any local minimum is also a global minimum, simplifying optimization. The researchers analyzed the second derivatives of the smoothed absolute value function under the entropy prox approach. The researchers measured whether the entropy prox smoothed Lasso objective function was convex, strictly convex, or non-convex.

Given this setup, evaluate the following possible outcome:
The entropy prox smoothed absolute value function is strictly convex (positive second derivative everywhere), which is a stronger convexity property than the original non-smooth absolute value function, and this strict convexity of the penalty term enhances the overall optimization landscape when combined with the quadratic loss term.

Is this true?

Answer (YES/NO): YES